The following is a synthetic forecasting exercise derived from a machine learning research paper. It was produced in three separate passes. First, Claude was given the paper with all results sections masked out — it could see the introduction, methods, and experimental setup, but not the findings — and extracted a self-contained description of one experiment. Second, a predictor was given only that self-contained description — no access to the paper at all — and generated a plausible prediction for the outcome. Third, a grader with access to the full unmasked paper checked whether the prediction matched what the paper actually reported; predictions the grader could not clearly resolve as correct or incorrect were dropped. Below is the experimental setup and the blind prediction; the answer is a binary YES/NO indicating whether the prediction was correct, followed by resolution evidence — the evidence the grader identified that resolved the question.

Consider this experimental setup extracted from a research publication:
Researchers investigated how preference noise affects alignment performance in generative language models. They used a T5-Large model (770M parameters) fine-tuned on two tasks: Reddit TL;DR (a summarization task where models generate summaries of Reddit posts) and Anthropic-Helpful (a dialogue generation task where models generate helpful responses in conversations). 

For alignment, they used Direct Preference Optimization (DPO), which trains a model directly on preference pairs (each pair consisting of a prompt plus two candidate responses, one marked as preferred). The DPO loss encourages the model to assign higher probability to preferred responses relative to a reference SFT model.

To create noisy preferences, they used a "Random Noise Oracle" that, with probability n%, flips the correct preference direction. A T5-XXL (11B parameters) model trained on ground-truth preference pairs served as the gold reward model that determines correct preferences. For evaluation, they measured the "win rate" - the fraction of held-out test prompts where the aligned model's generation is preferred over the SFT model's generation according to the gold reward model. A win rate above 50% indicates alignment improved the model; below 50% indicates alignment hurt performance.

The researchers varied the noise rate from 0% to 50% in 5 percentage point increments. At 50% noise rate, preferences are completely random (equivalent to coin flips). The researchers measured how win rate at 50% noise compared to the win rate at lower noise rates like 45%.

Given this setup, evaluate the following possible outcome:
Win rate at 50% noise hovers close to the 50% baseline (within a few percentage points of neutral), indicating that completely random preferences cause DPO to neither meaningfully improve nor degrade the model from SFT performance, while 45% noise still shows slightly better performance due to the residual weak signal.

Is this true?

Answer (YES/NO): NO